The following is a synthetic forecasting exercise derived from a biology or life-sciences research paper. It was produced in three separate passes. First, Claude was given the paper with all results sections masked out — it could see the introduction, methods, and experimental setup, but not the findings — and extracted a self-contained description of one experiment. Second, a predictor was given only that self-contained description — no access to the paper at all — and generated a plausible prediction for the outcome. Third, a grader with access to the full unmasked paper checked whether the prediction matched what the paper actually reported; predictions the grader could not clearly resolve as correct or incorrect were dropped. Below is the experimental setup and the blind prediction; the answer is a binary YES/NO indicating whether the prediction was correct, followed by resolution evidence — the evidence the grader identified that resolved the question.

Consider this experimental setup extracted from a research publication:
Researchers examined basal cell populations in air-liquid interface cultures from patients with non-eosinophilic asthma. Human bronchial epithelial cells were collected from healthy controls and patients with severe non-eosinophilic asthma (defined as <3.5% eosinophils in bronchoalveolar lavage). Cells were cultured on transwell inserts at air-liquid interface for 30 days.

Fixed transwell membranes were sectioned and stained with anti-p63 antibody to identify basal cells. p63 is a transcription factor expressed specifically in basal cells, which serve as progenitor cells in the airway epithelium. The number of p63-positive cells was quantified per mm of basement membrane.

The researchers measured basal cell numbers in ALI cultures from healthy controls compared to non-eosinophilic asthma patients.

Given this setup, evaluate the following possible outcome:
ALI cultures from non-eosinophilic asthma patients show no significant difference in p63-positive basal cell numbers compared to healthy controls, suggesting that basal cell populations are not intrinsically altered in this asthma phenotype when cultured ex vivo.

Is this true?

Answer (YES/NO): YES